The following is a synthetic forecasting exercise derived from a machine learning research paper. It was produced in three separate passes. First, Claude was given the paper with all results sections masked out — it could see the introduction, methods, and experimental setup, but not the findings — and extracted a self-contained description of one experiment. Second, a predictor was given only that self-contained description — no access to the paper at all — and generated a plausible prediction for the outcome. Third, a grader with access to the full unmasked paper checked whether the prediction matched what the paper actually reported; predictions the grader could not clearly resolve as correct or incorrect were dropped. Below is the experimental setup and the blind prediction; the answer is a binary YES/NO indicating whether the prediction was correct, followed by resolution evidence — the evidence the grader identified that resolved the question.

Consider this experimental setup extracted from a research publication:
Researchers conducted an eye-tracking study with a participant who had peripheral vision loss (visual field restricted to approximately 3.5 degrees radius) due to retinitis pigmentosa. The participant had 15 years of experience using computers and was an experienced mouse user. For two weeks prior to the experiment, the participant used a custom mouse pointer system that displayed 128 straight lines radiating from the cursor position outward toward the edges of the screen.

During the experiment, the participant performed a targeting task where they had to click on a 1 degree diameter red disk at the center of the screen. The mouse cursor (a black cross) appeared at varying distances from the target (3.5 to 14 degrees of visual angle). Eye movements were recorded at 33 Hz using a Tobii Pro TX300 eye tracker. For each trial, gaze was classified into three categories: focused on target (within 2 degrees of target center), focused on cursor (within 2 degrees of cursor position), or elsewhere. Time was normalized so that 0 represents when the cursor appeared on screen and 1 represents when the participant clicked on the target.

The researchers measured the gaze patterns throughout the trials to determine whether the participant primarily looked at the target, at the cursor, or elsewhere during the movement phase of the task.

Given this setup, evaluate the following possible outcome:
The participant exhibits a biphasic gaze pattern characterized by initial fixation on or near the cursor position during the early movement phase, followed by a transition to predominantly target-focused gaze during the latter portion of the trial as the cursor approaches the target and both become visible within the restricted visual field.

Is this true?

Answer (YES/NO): NO